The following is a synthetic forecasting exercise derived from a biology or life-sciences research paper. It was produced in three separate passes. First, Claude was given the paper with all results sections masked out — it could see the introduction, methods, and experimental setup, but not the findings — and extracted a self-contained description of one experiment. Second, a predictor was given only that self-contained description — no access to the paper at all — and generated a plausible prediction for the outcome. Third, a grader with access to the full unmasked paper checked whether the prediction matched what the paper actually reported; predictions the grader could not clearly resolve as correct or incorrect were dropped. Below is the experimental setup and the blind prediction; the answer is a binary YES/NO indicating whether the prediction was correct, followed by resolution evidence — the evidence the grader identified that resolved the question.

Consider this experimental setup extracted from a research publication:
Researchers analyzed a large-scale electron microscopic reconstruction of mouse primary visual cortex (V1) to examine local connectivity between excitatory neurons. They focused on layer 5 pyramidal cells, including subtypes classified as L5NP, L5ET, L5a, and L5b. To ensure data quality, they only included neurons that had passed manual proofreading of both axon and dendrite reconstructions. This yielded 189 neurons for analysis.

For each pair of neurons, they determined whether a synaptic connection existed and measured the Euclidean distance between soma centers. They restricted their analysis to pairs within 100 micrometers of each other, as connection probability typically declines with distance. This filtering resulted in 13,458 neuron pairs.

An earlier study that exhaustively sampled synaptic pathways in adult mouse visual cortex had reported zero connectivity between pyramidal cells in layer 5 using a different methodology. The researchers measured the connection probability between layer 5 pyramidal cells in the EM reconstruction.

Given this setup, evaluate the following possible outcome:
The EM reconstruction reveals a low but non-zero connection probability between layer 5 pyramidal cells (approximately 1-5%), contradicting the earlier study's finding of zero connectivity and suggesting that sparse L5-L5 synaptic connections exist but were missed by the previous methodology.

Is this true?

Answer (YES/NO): NO